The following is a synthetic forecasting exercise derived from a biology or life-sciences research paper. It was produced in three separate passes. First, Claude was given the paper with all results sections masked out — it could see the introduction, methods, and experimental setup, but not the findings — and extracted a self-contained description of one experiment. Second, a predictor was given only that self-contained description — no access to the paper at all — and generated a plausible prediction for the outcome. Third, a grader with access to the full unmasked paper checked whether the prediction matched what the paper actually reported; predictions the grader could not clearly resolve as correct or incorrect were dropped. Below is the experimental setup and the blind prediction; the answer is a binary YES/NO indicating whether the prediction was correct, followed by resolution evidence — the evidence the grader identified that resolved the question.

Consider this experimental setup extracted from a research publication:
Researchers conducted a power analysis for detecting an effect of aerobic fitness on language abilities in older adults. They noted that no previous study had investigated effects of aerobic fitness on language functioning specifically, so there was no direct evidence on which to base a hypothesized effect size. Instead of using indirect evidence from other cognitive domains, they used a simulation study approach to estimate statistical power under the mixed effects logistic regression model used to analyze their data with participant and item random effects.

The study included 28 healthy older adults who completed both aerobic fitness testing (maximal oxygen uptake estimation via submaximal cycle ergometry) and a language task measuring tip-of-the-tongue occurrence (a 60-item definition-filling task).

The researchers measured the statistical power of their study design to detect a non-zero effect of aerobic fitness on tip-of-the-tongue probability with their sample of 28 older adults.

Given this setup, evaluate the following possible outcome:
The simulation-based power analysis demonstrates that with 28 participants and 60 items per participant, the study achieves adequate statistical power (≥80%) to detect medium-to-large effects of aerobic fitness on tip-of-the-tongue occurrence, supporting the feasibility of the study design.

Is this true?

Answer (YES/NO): NO